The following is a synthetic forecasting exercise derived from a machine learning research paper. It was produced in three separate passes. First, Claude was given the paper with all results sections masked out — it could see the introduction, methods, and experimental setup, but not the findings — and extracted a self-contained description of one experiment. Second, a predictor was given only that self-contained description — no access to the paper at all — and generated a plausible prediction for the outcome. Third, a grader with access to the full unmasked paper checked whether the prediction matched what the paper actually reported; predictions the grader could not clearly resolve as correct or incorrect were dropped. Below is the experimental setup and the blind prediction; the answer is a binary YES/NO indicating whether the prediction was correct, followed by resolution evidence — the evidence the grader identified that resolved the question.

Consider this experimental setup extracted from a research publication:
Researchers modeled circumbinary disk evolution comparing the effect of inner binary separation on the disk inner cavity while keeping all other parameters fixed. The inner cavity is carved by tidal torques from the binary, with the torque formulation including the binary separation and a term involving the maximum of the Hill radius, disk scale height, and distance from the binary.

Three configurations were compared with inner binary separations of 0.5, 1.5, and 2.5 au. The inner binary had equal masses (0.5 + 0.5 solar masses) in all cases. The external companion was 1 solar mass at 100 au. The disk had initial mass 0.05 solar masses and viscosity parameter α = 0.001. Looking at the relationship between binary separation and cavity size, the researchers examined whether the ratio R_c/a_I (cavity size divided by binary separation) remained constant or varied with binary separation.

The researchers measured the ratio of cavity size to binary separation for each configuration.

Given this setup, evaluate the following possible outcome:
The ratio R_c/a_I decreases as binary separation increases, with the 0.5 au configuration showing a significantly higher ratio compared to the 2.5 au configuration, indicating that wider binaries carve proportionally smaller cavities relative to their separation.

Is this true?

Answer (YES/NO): NO